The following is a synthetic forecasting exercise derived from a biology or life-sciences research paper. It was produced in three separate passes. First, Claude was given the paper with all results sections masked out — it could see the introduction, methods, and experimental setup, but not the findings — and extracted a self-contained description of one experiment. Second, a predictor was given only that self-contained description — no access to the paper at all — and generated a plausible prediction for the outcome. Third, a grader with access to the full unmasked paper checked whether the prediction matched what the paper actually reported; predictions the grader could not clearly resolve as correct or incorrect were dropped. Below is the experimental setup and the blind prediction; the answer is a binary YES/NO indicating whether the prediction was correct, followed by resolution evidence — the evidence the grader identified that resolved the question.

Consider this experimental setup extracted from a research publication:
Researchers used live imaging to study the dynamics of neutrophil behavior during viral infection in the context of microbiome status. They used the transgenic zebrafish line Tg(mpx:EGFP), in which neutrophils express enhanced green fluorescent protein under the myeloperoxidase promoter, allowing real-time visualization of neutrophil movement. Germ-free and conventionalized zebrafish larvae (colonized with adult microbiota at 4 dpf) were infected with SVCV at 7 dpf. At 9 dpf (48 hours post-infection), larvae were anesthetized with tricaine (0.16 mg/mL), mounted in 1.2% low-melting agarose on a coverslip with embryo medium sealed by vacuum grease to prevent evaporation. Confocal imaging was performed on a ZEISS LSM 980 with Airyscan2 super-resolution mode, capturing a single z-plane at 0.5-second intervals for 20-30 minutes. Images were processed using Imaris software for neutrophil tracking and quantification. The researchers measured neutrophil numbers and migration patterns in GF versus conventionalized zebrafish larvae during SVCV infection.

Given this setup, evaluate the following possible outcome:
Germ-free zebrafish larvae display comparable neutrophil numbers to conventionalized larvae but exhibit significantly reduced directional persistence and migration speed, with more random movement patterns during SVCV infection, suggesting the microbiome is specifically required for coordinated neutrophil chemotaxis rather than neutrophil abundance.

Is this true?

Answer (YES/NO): NO